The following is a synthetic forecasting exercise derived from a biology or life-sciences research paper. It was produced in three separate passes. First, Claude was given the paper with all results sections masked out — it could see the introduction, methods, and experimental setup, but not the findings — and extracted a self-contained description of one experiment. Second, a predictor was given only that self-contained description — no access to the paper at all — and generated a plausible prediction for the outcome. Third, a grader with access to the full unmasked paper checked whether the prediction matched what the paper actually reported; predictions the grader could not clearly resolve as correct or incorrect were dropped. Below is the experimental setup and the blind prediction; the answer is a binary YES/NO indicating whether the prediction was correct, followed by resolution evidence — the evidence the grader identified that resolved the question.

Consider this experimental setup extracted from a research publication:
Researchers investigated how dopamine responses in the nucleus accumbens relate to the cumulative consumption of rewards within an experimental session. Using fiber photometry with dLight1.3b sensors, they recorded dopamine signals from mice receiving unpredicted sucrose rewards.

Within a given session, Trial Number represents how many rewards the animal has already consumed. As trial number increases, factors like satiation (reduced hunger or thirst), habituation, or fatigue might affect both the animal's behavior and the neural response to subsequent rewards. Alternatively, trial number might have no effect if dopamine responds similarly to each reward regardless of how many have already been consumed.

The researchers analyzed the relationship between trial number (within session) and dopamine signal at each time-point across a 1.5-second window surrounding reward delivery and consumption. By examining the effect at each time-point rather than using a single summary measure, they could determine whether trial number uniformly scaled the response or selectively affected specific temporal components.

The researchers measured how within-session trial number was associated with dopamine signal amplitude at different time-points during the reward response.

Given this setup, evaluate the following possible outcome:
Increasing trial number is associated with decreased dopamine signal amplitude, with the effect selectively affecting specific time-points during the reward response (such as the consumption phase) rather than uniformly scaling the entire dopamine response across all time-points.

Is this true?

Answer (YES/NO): YES